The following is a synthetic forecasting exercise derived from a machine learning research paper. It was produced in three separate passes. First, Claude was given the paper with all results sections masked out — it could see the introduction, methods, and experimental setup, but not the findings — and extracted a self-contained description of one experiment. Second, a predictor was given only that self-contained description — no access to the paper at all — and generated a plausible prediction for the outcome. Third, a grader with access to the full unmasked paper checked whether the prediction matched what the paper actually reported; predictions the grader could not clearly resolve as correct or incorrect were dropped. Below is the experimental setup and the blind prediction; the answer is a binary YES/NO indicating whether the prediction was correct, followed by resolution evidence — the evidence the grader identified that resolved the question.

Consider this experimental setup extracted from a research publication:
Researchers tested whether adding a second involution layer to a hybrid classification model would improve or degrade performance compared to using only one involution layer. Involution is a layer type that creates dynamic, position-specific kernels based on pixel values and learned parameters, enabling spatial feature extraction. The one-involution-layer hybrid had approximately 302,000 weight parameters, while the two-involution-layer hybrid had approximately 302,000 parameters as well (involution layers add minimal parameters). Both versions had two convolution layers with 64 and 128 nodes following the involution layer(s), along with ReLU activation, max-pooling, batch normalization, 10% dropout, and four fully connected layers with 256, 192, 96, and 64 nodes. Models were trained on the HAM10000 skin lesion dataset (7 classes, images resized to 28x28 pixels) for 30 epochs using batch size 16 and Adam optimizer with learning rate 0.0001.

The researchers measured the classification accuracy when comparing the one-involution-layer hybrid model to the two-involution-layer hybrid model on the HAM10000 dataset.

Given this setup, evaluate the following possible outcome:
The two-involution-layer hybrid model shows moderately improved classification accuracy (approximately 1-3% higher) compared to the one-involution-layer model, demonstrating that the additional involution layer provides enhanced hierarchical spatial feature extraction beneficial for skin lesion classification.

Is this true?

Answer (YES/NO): NO